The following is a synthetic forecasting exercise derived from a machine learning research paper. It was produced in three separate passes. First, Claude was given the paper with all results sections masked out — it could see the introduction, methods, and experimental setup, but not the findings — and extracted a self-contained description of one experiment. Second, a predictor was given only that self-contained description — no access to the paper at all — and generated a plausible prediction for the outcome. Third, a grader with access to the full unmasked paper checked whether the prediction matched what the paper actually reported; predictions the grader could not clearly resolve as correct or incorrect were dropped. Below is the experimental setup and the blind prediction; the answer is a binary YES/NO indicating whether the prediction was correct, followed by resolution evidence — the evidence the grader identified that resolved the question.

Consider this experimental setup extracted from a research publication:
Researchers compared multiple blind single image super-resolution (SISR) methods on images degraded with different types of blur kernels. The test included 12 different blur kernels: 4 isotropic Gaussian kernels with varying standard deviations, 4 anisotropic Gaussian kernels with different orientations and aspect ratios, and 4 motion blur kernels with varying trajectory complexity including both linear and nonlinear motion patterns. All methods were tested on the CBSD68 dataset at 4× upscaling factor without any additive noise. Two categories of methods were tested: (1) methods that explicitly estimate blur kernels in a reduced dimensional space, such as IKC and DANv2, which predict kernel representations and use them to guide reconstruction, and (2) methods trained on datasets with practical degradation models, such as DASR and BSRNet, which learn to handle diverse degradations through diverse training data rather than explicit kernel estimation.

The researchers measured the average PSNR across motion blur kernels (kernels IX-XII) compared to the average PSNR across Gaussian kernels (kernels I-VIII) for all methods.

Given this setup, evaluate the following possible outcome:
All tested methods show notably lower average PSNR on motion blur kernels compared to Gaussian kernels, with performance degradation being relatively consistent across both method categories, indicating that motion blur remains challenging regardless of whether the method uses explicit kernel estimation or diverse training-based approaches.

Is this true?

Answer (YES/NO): YES